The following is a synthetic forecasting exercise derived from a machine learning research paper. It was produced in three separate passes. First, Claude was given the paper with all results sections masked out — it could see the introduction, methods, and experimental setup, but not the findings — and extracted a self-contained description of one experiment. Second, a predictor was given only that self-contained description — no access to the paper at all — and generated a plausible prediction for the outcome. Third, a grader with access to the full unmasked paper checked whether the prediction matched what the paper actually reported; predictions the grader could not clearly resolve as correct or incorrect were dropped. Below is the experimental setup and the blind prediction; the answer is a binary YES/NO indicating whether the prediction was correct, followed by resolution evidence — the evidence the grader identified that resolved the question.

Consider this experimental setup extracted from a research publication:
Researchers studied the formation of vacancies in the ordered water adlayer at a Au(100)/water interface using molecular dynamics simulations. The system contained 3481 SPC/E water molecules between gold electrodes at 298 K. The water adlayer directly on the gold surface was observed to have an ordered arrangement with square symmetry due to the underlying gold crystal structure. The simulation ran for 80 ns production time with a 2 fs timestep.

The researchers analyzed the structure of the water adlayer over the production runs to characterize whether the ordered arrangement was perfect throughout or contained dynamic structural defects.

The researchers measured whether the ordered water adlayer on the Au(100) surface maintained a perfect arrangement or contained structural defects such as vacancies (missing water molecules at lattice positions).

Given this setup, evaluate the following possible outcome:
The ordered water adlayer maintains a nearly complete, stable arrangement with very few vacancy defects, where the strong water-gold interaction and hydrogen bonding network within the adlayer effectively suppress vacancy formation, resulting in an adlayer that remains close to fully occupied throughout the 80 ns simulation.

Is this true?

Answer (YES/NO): NO